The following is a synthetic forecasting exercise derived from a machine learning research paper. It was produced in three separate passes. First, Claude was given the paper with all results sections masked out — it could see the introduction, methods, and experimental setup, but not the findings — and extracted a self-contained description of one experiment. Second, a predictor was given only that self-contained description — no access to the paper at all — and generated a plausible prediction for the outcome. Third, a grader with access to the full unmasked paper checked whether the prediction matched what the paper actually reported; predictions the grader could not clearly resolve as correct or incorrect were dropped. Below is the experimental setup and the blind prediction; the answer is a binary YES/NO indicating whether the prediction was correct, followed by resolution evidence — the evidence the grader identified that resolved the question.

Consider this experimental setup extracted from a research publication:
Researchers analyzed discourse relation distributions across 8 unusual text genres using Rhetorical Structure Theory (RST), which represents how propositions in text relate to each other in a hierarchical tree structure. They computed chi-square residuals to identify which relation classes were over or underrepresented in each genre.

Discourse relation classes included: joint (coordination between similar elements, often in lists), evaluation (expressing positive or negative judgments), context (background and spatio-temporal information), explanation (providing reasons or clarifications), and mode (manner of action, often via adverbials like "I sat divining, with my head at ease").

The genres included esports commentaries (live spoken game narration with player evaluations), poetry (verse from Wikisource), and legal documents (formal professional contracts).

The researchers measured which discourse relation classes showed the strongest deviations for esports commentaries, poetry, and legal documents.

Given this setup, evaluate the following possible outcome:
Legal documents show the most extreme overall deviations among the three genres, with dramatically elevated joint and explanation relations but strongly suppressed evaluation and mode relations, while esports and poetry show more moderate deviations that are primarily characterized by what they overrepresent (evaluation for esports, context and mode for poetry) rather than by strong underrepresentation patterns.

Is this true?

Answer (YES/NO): NO